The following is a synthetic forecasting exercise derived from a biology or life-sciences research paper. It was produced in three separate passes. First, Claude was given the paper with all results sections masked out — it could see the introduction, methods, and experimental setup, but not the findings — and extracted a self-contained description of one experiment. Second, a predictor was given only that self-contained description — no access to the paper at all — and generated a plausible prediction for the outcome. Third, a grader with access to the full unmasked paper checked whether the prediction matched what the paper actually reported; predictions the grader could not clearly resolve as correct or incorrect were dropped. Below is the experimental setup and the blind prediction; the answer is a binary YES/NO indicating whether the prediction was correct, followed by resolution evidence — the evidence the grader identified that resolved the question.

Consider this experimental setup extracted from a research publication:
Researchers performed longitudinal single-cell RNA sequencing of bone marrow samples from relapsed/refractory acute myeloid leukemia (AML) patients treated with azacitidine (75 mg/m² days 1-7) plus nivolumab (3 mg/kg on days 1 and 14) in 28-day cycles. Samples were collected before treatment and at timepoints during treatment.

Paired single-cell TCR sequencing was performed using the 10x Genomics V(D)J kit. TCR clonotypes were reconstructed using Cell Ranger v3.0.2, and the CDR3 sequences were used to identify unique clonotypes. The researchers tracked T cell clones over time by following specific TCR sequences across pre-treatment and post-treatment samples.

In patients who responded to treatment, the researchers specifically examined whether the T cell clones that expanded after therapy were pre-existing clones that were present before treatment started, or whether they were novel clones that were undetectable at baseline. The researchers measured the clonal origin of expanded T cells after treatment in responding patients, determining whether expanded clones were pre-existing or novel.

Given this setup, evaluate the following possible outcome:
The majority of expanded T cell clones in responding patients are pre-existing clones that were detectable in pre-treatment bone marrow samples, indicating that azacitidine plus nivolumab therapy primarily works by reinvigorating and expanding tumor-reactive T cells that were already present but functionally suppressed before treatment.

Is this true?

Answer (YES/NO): NO